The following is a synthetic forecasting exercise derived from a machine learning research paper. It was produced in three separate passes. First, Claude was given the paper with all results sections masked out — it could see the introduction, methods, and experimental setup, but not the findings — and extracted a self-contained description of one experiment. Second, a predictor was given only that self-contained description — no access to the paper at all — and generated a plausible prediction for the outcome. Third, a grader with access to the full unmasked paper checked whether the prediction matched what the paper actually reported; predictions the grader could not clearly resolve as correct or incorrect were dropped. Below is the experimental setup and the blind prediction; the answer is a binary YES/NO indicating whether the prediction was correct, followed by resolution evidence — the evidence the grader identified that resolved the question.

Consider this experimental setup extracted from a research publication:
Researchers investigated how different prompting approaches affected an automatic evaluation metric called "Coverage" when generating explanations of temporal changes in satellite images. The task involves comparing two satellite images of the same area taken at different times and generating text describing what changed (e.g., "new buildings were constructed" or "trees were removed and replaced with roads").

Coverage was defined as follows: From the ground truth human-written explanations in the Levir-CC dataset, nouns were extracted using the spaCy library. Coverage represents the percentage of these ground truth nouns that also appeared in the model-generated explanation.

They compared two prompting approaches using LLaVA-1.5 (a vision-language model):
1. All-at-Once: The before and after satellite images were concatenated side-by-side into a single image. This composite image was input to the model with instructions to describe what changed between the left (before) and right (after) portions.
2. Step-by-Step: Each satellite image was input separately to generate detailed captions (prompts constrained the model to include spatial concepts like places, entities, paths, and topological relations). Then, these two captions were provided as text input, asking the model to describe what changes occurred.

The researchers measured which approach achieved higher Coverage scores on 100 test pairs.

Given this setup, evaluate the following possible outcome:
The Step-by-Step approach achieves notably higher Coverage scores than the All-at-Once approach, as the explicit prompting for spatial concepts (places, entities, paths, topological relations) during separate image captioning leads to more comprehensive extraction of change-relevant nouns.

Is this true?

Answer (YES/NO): YES